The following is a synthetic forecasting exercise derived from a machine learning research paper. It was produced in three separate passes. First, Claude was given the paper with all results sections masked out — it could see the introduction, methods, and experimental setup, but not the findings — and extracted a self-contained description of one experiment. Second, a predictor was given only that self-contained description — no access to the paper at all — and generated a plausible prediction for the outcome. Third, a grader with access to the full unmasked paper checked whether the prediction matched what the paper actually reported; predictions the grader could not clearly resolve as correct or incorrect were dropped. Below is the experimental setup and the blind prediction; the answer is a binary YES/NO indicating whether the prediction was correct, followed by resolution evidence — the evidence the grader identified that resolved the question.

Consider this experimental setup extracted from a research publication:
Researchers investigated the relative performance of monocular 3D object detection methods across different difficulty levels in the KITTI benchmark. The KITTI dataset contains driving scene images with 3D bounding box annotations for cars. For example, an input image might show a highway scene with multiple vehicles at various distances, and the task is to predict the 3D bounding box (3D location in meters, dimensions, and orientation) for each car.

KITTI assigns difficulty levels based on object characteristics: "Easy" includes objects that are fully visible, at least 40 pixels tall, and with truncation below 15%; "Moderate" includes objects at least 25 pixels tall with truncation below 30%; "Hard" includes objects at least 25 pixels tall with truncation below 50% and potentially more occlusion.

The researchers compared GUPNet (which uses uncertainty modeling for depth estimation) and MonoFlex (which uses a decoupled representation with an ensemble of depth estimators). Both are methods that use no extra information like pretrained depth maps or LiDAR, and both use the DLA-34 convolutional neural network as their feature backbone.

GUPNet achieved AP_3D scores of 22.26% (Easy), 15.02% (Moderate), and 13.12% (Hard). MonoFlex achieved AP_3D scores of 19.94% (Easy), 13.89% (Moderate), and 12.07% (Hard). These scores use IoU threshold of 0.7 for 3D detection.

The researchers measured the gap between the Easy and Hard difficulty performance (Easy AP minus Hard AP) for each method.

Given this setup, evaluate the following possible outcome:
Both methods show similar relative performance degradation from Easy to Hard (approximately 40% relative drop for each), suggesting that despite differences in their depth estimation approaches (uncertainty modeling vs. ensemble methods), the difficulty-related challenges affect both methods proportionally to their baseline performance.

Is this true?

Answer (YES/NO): YES